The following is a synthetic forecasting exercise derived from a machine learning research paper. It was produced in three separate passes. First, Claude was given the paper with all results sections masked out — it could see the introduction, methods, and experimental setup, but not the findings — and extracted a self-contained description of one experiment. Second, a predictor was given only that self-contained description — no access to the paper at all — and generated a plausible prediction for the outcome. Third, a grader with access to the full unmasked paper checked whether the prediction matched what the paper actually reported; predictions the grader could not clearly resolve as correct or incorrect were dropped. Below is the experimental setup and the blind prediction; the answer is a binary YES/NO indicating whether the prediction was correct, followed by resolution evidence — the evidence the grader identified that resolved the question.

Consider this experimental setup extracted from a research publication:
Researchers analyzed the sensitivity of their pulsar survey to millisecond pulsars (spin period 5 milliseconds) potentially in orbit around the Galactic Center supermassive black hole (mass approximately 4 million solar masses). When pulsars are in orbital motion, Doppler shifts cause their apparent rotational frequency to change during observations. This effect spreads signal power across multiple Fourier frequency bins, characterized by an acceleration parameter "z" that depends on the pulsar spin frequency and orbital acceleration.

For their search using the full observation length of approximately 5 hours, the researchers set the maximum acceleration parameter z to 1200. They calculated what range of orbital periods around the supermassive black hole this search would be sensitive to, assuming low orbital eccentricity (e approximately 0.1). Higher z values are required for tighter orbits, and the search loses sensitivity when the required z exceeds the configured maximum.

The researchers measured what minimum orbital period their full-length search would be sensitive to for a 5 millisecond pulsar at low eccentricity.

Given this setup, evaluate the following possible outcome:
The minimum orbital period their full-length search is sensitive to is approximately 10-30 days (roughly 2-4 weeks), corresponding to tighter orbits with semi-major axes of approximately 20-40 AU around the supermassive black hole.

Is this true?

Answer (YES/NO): NO